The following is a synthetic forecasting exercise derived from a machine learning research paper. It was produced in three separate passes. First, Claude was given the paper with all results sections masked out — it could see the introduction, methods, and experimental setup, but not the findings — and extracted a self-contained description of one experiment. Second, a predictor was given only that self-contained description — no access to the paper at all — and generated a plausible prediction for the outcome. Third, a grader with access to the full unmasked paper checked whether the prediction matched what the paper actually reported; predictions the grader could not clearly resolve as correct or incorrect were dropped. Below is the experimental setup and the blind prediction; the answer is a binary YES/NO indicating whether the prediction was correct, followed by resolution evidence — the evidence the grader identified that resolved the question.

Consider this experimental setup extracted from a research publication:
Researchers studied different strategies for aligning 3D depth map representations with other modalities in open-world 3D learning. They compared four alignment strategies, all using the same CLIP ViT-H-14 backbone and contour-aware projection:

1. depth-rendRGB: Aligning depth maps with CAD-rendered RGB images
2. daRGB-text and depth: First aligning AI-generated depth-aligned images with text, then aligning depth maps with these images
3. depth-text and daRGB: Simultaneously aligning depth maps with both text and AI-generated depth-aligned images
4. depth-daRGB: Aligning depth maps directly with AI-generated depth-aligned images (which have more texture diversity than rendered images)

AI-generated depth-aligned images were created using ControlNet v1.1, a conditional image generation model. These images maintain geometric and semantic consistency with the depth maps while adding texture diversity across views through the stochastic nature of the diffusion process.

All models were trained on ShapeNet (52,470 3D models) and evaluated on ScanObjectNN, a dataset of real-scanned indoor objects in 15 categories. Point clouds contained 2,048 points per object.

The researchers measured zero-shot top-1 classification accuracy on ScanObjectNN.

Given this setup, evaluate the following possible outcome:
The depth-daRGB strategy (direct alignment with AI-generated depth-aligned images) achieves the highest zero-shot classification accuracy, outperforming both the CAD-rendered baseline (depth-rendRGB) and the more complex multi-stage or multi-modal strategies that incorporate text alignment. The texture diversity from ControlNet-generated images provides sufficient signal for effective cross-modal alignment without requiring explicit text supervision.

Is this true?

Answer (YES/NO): NO